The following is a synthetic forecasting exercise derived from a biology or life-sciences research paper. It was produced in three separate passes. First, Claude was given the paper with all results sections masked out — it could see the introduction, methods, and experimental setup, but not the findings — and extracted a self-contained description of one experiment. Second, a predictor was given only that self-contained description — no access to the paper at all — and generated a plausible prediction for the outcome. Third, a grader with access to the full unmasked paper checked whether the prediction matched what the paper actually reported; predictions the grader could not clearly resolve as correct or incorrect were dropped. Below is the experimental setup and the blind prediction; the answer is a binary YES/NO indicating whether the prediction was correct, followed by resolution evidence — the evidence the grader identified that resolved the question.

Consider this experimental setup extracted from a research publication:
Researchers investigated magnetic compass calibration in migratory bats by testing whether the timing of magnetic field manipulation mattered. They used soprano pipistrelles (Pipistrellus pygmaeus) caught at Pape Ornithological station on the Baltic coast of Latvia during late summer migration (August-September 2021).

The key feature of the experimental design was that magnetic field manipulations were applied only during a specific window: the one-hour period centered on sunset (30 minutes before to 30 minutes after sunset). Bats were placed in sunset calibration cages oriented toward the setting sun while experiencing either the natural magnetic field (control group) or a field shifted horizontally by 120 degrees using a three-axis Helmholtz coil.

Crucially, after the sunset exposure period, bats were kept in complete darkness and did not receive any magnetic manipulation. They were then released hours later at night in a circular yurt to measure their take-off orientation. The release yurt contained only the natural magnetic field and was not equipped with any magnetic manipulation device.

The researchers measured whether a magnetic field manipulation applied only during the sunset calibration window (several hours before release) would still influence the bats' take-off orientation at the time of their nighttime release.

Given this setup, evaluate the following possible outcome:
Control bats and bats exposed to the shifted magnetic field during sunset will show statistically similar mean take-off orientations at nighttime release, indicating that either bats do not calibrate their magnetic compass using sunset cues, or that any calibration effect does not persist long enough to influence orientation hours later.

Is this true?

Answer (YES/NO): NO